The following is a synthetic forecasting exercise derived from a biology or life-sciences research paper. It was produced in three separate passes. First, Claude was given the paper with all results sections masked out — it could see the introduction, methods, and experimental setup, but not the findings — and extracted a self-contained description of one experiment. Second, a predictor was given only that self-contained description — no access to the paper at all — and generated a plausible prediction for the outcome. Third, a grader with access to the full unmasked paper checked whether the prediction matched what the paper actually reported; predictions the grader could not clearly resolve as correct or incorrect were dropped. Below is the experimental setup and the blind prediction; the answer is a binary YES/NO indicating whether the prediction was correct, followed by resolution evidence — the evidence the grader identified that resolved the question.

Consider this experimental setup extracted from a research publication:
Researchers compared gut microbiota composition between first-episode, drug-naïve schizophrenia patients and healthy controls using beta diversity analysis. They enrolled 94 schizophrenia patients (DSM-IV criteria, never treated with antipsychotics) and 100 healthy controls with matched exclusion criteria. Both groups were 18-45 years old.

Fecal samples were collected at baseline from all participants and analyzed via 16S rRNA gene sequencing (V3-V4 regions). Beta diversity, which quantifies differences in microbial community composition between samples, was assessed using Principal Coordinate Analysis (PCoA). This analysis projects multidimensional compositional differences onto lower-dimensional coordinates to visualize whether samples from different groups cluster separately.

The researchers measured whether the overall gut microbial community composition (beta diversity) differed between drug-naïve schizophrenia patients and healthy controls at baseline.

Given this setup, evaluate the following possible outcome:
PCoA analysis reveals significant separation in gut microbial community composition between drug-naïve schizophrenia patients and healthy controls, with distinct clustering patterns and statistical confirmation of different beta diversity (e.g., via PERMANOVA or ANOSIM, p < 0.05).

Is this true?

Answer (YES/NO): YES